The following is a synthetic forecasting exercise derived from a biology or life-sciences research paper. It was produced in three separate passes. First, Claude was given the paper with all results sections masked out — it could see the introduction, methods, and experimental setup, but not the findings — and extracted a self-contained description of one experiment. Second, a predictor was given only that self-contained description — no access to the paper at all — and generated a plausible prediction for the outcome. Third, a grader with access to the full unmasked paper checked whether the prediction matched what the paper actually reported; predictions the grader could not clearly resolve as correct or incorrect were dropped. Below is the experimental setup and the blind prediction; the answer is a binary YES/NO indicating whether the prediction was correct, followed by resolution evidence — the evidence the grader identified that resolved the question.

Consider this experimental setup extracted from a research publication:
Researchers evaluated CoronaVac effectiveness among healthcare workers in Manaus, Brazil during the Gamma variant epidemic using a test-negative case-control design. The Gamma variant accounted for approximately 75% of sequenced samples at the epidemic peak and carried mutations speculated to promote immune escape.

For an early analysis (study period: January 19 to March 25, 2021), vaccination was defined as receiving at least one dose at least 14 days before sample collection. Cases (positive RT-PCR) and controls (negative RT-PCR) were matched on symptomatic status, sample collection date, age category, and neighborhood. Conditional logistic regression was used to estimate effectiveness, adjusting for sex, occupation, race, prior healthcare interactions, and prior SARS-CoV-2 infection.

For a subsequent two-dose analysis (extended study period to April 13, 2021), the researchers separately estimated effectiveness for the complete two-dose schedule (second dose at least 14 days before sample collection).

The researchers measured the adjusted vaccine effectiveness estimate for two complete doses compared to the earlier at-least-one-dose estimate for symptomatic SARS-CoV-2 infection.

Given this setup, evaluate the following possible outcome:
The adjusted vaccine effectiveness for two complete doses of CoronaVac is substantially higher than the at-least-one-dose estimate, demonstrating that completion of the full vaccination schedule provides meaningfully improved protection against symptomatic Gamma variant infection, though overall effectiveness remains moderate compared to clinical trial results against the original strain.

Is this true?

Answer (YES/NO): NO